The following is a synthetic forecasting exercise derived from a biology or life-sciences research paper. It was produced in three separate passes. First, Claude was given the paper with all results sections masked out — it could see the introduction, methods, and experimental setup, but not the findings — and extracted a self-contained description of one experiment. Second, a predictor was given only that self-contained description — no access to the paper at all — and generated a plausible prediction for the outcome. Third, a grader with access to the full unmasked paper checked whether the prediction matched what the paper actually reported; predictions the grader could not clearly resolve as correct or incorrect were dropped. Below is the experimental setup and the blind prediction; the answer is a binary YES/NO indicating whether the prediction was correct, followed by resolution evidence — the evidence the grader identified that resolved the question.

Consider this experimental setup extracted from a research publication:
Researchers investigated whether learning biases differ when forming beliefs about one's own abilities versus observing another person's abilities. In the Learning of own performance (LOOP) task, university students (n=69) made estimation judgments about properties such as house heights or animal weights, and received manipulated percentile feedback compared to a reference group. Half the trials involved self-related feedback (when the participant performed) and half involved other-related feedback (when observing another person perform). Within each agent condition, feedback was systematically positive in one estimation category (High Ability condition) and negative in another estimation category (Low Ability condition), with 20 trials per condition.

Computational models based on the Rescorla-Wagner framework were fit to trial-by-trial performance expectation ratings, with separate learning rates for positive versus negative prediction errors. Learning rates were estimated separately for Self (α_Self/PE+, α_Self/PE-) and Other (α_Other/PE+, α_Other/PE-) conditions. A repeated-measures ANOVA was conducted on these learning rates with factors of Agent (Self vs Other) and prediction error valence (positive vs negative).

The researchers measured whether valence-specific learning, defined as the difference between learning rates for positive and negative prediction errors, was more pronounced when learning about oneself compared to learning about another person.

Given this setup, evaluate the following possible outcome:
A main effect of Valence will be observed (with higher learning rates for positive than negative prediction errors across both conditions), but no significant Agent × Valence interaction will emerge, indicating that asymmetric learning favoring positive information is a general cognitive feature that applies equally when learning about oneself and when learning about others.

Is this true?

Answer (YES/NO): NO